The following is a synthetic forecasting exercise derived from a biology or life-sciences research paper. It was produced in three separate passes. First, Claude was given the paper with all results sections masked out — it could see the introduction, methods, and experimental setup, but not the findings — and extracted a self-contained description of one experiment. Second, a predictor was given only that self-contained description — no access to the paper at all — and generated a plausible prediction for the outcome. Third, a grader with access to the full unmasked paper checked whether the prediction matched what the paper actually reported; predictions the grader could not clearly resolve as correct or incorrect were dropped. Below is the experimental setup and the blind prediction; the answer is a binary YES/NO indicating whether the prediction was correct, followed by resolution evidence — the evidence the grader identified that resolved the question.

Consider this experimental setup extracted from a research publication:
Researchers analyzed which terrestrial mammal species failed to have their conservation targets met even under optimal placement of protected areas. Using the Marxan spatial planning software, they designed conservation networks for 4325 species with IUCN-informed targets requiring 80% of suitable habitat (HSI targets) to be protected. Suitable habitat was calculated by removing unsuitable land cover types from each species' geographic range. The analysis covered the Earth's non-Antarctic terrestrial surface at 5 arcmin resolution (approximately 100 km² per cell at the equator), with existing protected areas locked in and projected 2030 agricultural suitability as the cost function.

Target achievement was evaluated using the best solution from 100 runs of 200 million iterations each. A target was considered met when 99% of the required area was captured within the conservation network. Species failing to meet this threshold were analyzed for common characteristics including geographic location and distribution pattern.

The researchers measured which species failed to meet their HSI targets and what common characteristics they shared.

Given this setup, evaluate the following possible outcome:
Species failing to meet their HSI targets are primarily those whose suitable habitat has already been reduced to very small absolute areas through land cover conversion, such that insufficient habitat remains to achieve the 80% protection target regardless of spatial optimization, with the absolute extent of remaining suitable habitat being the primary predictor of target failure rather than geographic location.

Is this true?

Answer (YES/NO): NO